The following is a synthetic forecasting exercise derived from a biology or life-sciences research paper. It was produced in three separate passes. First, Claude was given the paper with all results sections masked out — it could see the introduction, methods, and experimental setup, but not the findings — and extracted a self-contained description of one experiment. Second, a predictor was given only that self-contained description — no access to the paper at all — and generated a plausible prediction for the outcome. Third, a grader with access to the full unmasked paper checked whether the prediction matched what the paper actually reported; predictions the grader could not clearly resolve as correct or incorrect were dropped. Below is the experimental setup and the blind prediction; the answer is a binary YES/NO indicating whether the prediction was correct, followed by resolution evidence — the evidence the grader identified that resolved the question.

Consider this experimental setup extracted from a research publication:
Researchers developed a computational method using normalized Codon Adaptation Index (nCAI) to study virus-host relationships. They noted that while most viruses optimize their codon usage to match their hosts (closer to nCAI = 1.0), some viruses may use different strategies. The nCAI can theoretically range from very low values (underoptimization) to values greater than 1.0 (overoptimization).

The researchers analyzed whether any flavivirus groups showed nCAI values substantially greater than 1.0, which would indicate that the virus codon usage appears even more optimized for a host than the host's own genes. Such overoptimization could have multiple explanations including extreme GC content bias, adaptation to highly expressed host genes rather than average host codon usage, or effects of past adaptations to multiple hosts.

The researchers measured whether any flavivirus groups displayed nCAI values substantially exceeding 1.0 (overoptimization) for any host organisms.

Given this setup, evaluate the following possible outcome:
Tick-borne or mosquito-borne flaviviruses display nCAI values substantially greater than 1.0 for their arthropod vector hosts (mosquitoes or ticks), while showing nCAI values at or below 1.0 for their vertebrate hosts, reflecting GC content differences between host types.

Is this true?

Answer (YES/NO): NO